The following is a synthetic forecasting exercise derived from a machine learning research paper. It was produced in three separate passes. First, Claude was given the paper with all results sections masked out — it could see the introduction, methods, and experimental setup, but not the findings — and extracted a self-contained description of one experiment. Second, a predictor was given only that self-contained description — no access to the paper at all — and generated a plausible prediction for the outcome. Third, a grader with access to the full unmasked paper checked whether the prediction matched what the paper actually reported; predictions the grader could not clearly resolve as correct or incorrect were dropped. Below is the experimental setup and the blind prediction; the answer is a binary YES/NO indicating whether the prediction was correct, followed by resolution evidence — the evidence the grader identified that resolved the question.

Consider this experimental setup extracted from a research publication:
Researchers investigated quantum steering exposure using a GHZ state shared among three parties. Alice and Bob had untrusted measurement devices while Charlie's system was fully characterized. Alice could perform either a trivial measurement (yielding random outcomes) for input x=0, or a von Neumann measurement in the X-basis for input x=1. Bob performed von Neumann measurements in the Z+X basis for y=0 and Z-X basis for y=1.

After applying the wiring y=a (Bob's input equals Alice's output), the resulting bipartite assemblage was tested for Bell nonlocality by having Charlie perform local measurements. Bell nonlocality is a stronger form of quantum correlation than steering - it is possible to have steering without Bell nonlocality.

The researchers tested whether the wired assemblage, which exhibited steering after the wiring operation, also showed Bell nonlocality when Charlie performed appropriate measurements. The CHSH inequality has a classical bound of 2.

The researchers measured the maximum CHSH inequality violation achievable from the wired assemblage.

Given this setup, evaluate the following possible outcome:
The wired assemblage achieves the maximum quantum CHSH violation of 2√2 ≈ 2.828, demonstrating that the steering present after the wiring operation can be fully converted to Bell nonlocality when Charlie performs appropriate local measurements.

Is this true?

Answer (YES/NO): NO